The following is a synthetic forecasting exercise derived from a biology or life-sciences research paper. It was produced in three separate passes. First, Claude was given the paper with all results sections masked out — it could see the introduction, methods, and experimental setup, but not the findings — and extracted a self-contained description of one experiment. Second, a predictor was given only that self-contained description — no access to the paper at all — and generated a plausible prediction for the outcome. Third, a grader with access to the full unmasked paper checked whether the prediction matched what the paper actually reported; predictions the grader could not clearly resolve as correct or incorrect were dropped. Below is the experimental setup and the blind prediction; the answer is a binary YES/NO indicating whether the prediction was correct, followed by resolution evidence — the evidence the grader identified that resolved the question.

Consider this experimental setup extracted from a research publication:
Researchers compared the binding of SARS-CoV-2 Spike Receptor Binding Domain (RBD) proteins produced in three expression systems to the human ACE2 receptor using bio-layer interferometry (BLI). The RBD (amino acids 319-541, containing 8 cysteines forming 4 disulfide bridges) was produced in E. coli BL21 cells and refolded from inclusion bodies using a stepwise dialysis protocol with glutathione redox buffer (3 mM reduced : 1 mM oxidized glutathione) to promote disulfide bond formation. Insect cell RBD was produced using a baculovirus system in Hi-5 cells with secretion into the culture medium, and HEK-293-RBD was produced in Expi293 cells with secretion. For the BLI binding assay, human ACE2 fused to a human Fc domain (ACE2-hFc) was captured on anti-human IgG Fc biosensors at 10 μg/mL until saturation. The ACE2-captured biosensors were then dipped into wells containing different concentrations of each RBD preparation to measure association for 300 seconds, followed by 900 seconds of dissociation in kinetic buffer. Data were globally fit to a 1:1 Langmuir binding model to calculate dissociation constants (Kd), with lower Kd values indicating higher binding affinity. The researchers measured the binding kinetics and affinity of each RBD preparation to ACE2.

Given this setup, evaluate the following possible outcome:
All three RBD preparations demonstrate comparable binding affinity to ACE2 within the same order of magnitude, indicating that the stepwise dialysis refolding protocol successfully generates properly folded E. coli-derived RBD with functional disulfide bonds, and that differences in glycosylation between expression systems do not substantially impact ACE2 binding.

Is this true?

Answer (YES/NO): NO